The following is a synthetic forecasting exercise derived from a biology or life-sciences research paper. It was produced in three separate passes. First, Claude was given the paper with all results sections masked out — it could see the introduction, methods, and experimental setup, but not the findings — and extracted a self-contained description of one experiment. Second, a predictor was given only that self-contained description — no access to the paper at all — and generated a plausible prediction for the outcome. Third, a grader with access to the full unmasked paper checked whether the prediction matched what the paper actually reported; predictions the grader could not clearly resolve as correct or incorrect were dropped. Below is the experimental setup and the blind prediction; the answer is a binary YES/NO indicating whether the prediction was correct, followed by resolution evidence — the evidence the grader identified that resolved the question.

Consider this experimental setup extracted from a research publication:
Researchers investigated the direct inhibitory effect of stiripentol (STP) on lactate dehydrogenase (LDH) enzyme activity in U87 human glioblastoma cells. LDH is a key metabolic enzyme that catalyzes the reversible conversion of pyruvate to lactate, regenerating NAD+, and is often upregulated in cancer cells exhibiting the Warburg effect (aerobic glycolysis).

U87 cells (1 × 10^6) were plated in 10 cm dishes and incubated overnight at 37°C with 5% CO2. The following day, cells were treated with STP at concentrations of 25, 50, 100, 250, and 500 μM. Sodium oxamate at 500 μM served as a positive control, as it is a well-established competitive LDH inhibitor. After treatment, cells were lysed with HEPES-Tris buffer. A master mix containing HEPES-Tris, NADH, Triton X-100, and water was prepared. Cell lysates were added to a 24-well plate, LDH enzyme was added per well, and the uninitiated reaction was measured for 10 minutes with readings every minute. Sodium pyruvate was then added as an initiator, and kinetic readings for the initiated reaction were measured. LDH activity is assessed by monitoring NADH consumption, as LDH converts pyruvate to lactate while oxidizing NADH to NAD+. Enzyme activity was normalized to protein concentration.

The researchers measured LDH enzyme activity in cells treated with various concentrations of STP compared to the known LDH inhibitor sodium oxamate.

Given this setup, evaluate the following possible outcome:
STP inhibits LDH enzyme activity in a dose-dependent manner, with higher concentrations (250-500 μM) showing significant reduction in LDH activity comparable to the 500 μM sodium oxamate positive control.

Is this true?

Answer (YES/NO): NO